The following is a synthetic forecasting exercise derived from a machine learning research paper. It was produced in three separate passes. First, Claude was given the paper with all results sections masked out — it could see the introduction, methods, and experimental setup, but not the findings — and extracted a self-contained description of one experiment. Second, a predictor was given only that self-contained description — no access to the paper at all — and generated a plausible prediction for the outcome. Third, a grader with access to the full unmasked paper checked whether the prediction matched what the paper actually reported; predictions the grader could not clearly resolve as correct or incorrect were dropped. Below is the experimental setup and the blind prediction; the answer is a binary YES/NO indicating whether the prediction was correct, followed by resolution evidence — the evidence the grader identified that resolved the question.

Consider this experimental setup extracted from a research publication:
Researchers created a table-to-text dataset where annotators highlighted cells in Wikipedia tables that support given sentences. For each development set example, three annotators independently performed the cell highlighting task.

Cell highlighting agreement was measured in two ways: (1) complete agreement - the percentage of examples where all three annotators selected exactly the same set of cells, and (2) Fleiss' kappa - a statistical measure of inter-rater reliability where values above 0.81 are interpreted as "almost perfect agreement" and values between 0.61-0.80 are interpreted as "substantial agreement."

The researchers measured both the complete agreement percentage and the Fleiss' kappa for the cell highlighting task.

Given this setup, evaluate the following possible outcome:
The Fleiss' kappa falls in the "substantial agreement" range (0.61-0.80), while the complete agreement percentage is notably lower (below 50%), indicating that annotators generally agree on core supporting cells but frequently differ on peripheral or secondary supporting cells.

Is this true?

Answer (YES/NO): NO